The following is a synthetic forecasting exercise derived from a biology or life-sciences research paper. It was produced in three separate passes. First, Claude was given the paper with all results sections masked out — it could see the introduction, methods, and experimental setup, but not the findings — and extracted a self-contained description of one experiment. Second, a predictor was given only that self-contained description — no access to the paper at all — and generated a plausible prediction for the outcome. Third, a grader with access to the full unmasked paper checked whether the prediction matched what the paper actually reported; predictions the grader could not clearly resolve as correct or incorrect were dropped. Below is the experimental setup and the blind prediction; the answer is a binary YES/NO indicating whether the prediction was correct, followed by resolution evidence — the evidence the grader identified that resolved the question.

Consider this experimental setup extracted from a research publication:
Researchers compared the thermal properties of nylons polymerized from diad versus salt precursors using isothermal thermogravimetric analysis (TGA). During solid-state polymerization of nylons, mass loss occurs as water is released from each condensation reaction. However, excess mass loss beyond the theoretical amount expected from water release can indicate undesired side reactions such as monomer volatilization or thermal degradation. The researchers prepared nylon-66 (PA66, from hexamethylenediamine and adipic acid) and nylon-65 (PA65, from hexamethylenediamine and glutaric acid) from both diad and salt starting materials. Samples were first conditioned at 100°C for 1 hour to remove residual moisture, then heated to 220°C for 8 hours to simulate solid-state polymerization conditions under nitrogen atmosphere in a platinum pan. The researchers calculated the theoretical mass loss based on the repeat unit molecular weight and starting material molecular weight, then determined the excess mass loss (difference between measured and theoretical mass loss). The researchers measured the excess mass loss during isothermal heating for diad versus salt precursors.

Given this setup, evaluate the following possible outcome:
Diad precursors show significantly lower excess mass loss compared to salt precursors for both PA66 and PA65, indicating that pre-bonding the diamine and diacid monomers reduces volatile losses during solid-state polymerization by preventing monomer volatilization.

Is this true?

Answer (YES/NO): YES